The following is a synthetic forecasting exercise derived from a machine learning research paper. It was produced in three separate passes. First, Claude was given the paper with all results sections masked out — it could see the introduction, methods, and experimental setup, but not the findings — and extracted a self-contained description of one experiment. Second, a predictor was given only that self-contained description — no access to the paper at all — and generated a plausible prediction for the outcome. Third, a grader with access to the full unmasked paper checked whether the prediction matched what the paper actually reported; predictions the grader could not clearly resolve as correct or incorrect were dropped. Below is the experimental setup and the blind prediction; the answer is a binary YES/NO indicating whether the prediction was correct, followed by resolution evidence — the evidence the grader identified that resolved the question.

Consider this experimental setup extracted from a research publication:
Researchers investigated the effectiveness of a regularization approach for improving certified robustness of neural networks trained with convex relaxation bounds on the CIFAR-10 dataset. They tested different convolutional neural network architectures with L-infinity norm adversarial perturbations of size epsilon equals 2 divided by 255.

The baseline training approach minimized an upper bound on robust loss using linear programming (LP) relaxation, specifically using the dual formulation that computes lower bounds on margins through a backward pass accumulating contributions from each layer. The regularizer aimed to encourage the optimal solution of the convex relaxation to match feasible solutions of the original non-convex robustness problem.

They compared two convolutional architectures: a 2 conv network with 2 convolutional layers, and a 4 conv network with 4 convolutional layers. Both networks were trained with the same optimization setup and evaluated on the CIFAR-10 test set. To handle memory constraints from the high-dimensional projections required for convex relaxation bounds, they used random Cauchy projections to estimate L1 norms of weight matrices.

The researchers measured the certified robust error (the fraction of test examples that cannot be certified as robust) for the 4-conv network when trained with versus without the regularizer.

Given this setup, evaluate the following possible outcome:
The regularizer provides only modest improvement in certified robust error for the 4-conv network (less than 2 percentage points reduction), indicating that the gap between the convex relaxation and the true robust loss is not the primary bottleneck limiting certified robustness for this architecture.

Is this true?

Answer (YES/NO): NO